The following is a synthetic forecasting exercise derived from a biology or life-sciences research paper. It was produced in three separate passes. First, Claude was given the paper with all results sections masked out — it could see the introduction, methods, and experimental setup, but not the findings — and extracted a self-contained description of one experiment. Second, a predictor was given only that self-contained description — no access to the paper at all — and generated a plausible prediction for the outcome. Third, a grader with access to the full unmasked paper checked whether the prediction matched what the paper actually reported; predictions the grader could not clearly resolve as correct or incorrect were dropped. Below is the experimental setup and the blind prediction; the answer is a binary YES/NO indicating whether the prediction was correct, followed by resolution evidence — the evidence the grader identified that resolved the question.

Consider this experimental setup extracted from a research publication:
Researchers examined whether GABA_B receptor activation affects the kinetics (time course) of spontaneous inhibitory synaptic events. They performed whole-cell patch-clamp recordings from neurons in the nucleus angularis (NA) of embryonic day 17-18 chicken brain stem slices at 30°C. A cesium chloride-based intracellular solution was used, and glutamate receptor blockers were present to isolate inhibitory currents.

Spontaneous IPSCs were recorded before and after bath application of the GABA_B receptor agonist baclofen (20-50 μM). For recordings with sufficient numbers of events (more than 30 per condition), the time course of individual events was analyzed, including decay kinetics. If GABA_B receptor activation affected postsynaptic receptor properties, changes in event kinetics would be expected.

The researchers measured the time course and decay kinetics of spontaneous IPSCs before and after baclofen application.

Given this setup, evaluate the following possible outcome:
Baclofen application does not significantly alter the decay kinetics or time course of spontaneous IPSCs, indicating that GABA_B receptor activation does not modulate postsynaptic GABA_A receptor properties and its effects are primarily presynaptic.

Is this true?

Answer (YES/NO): YES